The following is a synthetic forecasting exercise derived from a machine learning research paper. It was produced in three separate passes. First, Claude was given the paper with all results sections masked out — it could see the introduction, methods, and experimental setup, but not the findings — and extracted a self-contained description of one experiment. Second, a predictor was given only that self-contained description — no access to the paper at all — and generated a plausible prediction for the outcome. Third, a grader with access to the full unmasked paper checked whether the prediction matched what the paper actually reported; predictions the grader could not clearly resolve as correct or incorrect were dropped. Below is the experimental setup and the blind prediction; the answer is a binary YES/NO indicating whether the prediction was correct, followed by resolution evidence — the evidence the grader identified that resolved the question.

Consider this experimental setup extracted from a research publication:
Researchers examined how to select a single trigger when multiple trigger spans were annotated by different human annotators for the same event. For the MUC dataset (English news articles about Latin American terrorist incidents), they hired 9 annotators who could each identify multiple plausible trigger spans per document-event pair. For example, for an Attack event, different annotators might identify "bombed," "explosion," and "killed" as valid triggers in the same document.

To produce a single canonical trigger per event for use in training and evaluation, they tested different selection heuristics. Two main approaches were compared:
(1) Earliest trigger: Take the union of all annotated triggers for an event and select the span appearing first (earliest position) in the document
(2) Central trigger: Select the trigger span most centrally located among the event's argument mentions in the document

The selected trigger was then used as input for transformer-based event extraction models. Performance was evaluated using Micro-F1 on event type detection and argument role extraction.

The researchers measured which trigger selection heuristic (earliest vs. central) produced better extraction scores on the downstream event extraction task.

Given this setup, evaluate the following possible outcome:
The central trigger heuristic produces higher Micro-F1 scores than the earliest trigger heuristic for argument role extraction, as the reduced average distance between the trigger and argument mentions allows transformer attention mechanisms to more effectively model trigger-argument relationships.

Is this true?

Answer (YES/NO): NO